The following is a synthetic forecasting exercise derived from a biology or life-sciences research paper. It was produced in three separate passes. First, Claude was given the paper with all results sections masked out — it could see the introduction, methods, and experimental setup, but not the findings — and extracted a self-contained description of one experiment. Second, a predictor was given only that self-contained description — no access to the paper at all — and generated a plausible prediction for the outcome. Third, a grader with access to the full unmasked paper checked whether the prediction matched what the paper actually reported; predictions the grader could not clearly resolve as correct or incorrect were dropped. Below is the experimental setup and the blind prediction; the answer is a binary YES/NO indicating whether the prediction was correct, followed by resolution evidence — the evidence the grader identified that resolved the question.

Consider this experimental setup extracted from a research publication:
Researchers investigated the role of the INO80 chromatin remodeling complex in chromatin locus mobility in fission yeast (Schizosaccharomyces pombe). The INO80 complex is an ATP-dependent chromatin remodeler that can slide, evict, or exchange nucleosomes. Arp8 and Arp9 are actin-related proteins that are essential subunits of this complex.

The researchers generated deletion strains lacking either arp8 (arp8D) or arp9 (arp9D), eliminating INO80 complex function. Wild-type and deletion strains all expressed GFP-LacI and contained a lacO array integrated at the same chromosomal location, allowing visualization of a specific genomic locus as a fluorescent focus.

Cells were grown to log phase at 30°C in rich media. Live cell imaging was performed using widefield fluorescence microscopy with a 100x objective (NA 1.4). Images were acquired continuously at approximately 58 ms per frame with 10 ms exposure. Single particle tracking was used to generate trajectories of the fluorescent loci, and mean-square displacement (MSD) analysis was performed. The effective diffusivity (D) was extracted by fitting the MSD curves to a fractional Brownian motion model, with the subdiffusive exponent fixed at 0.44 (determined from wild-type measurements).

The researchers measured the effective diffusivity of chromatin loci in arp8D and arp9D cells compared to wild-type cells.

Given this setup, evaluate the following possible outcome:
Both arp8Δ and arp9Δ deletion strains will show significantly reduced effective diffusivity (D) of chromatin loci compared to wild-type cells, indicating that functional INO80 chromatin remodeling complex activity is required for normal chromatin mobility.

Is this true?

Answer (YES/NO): YES